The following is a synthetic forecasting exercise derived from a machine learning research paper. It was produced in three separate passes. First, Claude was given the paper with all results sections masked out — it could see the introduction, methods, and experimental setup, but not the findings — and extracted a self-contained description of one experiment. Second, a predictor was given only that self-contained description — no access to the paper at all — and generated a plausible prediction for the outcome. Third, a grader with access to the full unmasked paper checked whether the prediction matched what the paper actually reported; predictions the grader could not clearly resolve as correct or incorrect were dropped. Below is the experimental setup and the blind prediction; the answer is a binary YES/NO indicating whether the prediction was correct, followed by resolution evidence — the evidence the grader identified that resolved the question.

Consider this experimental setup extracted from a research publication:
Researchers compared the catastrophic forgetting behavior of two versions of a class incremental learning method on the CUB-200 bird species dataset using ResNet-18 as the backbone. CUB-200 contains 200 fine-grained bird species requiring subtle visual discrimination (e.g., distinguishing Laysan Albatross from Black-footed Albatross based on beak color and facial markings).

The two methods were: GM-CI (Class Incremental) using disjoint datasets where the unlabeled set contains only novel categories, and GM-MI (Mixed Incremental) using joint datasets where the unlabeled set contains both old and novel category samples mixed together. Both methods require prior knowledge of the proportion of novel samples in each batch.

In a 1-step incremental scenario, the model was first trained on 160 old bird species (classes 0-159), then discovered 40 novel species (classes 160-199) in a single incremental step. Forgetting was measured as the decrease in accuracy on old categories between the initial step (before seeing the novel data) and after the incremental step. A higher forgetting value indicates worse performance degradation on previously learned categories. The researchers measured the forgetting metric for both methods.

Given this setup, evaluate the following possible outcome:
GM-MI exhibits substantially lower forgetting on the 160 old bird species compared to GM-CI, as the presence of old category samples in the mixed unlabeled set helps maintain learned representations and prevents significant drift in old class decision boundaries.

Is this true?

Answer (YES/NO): YES